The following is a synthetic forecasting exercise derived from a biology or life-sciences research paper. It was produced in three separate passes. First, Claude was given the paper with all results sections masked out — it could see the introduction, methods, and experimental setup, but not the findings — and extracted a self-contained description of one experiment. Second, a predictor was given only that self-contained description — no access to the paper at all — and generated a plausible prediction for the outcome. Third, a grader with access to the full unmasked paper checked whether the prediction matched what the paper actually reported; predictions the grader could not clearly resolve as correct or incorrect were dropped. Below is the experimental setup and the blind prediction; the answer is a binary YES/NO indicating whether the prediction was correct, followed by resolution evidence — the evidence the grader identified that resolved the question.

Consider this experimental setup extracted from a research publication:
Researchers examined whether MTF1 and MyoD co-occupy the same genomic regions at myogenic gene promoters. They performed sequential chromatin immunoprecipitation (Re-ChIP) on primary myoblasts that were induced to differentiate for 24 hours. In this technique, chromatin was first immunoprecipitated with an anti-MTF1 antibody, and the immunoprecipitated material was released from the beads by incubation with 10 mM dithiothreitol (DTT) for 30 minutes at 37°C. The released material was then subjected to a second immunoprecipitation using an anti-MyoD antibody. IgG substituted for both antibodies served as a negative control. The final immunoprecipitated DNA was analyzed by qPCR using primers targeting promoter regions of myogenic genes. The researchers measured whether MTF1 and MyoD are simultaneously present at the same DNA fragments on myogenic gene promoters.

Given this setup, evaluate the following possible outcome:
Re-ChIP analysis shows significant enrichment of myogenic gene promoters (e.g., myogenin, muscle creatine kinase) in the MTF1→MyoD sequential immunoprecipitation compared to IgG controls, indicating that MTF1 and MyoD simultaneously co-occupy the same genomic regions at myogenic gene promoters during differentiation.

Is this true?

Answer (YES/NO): YES